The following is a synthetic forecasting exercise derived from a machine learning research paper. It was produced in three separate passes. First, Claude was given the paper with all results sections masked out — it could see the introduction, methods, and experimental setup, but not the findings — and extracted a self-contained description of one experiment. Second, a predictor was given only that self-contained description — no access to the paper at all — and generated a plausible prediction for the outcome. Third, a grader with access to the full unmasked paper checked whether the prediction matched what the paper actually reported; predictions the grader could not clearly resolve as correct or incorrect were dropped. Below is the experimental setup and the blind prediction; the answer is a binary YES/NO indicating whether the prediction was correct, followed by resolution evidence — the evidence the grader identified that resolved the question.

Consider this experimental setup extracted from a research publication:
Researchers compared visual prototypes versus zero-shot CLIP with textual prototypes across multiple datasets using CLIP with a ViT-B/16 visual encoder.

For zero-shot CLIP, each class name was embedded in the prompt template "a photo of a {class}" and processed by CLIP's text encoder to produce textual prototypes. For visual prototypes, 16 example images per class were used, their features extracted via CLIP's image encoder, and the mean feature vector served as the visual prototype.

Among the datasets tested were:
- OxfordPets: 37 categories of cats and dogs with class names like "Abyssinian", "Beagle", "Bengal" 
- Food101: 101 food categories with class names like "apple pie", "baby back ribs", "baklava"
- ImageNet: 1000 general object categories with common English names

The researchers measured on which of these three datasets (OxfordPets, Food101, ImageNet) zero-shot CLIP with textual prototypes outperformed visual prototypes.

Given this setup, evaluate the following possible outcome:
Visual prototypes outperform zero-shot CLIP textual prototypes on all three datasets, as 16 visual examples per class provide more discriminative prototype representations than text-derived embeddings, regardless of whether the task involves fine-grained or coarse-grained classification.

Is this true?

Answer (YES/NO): NO